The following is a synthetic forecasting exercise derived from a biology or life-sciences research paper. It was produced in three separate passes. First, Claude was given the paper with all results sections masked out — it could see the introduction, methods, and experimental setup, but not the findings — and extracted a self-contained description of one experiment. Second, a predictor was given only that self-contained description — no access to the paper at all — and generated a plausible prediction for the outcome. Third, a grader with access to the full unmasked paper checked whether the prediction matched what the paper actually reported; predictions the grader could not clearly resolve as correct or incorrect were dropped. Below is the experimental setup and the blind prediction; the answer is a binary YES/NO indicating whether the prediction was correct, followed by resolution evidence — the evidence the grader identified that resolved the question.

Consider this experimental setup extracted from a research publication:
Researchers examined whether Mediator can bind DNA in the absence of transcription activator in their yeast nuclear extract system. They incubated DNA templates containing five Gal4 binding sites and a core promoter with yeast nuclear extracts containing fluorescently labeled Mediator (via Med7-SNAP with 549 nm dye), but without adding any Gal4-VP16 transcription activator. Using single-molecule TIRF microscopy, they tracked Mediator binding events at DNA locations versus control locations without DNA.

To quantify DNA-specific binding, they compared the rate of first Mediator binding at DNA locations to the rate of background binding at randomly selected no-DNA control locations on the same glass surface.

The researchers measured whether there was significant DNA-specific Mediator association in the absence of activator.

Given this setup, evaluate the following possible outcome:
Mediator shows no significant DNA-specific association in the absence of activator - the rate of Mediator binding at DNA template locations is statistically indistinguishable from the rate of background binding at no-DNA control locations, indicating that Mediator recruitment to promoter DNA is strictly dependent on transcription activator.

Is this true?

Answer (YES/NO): YES